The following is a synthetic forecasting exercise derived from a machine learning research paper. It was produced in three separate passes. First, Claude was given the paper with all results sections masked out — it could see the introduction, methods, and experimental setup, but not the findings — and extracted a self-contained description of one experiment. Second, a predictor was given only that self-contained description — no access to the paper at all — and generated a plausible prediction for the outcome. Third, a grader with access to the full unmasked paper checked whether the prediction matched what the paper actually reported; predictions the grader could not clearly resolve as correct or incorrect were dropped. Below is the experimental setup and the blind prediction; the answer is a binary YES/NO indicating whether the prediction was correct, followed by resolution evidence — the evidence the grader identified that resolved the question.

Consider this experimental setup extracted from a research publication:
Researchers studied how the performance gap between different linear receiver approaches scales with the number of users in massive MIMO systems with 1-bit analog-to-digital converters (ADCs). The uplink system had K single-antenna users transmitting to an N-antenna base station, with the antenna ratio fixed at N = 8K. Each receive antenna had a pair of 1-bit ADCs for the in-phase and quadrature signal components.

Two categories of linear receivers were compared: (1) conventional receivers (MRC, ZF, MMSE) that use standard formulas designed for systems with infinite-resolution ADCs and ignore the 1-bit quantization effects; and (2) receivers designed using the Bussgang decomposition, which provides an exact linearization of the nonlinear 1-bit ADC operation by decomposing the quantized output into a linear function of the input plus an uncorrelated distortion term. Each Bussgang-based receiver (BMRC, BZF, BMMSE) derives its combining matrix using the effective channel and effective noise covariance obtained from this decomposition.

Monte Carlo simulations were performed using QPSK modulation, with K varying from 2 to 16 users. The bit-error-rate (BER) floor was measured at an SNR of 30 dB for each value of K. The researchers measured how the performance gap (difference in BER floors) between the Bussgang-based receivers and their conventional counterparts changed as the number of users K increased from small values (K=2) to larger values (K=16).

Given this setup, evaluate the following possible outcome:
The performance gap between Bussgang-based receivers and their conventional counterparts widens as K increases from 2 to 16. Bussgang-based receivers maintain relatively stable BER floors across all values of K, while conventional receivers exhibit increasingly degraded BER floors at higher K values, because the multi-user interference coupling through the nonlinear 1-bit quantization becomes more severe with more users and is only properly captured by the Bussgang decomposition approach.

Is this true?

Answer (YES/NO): NO